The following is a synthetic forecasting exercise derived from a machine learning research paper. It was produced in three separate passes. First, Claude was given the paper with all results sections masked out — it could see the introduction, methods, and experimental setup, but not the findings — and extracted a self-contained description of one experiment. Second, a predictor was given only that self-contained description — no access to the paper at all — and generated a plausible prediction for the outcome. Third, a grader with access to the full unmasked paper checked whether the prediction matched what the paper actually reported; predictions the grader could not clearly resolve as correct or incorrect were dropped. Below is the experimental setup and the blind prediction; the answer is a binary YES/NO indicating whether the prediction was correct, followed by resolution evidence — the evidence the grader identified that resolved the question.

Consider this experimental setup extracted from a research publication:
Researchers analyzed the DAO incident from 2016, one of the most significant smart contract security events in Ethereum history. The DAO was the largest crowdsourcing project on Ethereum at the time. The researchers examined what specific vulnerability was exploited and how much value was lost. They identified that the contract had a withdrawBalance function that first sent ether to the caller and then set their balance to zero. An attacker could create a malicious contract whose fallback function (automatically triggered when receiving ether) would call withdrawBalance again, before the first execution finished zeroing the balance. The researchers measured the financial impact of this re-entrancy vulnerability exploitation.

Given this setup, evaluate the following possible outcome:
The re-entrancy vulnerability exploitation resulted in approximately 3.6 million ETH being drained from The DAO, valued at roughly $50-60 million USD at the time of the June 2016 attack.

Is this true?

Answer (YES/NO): NO